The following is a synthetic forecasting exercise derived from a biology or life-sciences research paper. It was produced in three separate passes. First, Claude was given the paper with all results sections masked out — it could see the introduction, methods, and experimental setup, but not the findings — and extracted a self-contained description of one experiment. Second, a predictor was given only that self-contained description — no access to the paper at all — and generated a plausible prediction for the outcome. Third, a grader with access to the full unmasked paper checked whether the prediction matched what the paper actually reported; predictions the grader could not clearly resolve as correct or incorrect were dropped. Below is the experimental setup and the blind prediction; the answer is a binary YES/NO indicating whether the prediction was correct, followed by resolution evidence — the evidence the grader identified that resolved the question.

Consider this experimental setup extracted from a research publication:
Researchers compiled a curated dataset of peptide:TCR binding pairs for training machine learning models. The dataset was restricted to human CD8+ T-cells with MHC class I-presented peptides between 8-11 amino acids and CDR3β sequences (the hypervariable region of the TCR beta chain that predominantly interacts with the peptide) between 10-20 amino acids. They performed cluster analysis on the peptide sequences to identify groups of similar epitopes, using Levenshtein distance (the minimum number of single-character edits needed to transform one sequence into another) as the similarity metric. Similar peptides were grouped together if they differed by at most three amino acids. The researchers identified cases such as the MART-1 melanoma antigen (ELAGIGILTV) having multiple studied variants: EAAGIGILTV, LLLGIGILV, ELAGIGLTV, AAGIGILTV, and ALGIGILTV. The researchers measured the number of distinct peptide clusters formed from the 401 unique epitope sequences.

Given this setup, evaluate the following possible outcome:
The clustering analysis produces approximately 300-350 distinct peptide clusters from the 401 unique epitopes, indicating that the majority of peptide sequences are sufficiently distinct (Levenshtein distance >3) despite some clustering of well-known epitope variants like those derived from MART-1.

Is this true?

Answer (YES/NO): NO